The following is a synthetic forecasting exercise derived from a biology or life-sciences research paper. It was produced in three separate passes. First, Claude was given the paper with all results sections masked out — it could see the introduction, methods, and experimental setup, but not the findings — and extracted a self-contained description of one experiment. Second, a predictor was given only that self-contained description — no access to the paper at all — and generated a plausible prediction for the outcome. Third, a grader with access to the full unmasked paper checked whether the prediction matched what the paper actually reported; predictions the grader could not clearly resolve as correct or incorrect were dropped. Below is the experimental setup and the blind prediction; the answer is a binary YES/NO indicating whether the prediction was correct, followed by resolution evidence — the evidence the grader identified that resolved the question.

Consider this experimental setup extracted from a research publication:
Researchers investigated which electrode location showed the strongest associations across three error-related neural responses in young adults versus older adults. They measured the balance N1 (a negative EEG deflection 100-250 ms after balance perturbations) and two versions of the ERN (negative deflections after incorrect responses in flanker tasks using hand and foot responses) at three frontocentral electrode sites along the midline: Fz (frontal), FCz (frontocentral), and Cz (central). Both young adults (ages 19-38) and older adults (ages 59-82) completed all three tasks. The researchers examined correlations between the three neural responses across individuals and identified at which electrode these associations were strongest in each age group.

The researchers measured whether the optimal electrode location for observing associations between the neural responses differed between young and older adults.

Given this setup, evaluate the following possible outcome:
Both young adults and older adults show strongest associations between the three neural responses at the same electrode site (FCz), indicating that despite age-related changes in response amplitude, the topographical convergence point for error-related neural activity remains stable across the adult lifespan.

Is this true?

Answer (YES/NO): NO